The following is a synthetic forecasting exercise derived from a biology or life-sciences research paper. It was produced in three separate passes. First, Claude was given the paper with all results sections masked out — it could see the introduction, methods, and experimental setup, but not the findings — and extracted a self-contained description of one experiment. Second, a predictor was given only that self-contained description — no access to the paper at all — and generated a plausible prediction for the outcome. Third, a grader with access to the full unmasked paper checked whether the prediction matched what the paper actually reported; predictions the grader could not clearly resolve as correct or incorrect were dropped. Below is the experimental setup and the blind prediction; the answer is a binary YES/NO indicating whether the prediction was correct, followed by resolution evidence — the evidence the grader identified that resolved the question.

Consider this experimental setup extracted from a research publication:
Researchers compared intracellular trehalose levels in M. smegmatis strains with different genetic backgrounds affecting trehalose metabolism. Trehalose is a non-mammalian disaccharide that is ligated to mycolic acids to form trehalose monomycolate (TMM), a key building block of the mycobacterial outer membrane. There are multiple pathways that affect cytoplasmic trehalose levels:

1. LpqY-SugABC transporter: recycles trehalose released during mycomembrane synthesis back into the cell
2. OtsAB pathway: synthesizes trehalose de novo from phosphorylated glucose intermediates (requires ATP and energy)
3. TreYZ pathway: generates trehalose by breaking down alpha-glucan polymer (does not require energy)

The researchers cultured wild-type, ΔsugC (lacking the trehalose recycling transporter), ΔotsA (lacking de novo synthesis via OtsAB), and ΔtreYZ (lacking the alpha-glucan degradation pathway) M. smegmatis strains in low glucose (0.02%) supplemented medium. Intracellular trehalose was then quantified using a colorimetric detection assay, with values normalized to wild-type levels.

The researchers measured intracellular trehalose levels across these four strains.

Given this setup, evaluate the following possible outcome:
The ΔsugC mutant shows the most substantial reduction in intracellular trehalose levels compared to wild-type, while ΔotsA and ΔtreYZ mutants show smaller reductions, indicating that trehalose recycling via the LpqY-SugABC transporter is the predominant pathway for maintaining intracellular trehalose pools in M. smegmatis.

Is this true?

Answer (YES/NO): NO